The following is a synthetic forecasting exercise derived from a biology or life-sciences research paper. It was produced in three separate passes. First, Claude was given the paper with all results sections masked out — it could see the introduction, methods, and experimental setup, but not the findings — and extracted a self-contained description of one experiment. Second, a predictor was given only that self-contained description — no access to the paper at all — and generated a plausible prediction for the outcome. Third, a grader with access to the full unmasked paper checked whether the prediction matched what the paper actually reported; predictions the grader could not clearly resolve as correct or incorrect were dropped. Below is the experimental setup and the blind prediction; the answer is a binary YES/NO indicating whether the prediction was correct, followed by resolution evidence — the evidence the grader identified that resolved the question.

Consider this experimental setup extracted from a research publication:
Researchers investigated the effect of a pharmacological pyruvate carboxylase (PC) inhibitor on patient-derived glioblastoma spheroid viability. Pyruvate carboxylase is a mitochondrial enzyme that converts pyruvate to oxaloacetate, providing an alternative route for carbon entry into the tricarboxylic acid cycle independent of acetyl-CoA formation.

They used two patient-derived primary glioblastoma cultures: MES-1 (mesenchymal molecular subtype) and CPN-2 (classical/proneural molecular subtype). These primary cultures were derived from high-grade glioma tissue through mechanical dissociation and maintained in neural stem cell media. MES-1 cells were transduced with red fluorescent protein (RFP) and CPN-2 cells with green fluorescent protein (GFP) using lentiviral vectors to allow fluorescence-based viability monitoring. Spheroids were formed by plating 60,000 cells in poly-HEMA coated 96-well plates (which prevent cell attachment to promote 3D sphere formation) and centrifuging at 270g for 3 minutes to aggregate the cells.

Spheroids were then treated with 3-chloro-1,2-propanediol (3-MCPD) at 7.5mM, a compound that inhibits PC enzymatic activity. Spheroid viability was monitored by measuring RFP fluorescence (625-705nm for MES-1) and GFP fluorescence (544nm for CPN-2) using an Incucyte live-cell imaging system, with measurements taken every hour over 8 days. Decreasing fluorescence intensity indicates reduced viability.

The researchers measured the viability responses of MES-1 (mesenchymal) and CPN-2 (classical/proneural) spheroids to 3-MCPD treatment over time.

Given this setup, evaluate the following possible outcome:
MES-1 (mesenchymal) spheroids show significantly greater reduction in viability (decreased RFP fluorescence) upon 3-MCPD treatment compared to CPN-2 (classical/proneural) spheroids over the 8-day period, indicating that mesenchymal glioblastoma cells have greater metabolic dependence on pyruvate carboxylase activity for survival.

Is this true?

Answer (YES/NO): YES